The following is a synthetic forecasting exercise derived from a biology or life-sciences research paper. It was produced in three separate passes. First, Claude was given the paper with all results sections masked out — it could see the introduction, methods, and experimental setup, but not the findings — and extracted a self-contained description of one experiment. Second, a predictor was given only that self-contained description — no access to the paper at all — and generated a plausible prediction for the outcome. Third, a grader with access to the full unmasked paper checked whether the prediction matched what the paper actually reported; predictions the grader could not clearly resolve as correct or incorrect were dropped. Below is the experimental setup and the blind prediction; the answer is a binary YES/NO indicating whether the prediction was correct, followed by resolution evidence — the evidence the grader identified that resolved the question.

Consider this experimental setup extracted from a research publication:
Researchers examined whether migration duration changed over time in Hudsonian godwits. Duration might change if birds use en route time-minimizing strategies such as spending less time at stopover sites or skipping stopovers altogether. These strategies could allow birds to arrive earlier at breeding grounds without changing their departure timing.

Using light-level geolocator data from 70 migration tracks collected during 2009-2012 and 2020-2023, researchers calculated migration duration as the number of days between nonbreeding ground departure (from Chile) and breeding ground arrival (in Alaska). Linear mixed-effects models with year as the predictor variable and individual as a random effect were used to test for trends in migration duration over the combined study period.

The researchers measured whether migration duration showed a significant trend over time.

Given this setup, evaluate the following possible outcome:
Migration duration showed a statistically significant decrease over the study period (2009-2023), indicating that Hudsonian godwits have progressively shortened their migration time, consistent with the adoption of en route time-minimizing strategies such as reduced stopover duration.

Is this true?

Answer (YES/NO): NO